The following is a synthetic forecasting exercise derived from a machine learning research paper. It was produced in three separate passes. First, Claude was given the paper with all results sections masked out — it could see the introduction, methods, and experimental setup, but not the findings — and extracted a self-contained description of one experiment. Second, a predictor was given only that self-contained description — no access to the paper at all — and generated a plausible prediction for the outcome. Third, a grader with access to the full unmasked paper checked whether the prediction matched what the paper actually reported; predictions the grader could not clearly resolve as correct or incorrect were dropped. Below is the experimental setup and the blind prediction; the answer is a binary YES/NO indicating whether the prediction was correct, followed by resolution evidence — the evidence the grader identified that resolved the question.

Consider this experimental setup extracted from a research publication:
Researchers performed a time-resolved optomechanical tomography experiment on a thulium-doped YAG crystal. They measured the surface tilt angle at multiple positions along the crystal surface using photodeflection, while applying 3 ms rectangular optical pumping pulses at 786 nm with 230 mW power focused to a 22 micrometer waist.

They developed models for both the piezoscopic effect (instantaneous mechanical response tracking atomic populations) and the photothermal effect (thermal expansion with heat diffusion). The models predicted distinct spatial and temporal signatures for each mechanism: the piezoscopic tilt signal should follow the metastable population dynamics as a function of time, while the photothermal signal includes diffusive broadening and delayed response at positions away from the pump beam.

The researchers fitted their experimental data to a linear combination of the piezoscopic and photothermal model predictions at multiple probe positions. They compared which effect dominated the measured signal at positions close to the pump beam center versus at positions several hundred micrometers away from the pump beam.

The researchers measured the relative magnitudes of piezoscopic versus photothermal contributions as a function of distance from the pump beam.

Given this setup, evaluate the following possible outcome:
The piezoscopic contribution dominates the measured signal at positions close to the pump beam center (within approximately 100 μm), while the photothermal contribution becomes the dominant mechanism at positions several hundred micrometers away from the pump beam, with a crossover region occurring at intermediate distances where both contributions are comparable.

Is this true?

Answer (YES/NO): NO